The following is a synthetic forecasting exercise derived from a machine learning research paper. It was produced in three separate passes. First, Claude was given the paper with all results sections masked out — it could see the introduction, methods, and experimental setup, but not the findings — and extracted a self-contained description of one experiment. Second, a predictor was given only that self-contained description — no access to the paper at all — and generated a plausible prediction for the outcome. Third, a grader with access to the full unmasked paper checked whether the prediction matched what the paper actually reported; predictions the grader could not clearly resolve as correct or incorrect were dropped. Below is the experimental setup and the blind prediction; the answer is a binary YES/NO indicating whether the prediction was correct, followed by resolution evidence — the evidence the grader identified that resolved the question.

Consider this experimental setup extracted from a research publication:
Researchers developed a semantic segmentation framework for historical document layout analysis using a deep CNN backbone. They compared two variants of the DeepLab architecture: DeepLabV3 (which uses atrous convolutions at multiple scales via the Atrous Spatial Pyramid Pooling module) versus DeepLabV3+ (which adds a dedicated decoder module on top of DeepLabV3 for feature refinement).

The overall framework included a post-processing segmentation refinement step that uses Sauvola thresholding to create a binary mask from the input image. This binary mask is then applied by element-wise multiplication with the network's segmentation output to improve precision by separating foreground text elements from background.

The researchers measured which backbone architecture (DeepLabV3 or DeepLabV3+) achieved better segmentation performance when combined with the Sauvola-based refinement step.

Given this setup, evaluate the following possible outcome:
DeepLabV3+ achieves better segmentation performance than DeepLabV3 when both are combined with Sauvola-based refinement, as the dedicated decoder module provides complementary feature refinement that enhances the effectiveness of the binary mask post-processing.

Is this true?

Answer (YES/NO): NO